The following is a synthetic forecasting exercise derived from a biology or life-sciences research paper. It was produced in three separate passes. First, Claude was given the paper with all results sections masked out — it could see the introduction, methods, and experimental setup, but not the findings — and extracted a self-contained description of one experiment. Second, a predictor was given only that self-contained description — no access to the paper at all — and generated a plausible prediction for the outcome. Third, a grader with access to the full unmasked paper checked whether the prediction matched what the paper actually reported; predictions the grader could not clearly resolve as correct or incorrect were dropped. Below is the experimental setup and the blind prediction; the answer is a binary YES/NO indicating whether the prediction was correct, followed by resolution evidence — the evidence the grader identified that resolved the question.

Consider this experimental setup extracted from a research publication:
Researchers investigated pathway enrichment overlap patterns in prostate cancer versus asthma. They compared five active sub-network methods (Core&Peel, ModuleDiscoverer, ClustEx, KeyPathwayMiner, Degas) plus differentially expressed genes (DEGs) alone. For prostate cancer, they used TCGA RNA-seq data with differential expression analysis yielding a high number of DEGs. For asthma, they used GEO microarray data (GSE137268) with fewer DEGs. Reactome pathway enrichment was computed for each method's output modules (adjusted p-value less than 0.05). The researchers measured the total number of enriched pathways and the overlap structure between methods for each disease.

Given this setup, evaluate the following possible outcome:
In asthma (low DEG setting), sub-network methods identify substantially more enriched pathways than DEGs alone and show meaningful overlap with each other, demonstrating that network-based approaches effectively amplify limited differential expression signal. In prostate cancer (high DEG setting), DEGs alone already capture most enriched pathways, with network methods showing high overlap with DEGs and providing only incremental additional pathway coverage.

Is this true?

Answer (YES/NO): NO